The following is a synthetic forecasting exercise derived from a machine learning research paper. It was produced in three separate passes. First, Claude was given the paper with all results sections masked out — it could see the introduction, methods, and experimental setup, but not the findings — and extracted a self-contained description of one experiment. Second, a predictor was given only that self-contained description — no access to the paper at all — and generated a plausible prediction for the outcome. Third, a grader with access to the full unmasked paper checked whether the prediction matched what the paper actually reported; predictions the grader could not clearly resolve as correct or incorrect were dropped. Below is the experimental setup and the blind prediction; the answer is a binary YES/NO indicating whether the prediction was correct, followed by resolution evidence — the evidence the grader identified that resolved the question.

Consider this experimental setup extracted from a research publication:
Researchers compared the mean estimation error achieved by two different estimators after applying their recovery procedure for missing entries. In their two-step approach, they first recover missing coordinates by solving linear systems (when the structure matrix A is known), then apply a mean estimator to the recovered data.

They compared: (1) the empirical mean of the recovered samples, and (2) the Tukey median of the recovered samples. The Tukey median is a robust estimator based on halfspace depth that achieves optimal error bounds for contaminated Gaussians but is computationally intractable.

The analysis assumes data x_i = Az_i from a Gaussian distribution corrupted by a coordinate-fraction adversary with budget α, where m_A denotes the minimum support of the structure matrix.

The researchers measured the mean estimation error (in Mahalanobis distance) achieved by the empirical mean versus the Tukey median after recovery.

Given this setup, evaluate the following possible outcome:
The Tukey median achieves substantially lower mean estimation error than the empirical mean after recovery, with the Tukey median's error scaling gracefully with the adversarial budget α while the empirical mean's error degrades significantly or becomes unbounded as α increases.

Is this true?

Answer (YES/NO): NO